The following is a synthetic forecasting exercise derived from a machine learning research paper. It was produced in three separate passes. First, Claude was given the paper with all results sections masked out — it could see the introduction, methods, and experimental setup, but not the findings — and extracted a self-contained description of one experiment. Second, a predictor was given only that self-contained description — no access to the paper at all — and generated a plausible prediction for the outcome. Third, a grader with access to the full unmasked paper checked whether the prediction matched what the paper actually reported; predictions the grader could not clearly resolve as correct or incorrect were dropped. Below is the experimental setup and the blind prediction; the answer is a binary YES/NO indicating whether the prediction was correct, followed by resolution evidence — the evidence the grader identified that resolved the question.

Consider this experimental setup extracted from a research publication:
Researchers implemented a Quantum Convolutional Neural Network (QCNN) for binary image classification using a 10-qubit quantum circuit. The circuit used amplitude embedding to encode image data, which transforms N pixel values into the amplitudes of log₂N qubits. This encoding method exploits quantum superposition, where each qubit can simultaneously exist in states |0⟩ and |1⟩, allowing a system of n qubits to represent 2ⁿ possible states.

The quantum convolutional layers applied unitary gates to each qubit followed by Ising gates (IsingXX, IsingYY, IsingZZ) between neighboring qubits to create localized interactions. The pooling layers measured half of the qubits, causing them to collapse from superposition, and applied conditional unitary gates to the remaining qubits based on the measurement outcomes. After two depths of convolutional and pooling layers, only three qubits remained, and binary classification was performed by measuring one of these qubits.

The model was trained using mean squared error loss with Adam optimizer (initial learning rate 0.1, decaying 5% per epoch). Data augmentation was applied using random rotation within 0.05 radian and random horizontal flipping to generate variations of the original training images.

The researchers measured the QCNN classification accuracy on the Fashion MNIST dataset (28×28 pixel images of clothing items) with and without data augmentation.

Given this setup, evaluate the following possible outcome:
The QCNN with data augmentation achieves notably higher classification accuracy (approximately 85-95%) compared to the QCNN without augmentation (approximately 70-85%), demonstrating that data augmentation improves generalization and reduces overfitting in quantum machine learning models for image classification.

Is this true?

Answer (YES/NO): NO